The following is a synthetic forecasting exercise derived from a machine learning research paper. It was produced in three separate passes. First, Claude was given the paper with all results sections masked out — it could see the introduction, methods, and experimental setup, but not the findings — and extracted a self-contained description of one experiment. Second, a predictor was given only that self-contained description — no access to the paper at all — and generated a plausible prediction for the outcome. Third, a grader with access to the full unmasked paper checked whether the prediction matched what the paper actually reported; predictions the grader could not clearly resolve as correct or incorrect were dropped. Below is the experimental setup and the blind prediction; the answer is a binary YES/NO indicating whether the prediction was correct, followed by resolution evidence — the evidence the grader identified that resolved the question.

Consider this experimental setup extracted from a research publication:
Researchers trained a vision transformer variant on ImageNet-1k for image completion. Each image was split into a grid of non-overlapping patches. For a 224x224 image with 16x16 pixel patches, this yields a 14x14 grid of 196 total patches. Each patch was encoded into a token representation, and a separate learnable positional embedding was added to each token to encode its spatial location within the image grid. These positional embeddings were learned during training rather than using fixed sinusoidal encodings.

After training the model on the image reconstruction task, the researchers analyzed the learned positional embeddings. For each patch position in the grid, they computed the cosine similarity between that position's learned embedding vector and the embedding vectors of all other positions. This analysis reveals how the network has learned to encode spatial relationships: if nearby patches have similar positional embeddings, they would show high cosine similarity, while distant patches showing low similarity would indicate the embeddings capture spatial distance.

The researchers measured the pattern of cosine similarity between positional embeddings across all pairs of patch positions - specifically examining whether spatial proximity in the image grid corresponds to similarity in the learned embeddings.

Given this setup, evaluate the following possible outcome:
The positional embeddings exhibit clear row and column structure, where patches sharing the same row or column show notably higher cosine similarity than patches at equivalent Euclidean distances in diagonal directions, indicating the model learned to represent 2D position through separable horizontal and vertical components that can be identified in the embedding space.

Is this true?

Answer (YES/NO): YES